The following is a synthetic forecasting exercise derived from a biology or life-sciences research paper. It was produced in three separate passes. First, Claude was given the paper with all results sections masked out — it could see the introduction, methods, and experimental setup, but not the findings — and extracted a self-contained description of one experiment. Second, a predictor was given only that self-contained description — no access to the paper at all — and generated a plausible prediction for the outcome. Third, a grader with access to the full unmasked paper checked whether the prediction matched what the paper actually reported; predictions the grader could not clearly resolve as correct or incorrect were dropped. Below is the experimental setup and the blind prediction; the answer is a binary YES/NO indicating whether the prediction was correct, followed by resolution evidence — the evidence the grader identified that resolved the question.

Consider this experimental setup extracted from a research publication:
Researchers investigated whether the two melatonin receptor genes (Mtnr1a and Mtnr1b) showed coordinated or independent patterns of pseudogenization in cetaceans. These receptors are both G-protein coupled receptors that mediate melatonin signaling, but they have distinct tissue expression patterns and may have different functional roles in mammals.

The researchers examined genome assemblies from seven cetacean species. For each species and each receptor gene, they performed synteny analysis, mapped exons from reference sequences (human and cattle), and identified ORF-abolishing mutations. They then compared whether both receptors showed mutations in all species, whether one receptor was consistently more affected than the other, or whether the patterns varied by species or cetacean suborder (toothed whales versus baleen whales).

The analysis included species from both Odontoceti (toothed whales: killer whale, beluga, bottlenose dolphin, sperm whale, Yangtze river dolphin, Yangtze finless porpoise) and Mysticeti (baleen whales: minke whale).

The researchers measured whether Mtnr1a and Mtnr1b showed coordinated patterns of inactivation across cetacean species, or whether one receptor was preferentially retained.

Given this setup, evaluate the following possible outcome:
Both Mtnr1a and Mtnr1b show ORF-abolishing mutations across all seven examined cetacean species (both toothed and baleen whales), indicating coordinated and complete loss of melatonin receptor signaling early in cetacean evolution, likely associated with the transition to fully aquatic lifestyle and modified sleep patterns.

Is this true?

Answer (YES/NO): NO